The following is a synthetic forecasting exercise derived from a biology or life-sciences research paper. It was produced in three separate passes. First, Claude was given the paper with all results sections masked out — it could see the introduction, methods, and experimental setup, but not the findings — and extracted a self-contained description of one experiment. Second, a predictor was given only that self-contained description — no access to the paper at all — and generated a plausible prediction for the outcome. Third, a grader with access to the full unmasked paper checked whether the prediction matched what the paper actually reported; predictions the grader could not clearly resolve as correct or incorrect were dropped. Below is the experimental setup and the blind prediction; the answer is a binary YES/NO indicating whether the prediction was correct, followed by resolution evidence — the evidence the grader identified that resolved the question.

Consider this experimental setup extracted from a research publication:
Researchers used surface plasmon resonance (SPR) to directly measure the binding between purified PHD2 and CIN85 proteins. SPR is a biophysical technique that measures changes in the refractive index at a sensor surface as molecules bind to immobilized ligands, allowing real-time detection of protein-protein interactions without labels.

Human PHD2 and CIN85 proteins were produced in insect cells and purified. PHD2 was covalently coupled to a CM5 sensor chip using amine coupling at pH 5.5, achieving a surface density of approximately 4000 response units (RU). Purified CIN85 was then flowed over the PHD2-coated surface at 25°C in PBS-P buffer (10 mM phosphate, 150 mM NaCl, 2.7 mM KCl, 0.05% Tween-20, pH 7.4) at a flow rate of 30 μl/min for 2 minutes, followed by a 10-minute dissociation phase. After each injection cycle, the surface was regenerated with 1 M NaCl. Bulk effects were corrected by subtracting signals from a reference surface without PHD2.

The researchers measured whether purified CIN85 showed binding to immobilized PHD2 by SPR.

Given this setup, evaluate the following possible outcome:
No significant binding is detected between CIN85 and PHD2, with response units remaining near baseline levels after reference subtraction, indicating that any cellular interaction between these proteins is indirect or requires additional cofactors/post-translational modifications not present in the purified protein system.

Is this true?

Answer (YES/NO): NO